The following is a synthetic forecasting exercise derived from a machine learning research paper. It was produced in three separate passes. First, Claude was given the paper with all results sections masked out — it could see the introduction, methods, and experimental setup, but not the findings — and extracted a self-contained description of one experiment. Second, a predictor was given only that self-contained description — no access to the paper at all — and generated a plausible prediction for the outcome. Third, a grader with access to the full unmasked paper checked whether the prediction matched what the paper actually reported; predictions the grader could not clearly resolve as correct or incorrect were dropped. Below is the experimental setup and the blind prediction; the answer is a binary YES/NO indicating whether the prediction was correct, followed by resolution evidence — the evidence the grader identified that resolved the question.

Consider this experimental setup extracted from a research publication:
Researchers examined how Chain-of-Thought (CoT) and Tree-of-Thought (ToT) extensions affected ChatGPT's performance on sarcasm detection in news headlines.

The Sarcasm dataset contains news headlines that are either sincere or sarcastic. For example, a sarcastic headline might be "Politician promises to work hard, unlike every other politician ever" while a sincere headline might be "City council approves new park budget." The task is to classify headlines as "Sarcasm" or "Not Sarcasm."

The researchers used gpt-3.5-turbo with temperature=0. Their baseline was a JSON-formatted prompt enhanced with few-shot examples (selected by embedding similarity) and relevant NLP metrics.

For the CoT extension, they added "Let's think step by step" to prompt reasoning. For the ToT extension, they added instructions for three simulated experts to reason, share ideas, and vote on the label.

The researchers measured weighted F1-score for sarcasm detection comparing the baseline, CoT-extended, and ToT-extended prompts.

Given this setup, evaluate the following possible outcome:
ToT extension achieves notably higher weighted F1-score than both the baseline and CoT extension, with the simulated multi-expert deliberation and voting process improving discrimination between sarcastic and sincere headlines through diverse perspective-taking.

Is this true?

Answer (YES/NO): NO